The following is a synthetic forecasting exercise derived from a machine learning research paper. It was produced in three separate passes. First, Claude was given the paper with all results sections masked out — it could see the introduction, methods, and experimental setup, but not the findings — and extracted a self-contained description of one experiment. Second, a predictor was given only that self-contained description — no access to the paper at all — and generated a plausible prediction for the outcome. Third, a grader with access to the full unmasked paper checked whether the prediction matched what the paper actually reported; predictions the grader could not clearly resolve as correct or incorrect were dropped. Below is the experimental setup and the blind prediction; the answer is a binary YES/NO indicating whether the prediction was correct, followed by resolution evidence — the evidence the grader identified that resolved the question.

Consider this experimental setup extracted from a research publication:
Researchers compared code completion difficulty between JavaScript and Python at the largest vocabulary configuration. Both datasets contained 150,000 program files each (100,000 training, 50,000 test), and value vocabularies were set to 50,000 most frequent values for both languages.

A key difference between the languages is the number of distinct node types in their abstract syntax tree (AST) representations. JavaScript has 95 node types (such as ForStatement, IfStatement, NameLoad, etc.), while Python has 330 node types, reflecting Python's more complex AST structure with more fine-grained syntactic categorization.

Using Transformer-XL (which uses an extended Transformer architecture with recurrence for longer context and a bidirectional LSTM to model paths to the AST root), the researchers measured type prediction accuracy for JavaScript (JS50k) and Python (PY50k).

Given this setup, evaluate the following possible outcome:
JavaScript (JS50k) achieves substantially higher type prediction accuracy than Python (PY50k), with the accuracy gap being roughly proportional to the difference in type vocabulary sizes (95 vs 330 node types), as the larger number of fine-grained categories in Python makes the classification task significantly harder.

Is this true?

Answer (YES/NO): NO